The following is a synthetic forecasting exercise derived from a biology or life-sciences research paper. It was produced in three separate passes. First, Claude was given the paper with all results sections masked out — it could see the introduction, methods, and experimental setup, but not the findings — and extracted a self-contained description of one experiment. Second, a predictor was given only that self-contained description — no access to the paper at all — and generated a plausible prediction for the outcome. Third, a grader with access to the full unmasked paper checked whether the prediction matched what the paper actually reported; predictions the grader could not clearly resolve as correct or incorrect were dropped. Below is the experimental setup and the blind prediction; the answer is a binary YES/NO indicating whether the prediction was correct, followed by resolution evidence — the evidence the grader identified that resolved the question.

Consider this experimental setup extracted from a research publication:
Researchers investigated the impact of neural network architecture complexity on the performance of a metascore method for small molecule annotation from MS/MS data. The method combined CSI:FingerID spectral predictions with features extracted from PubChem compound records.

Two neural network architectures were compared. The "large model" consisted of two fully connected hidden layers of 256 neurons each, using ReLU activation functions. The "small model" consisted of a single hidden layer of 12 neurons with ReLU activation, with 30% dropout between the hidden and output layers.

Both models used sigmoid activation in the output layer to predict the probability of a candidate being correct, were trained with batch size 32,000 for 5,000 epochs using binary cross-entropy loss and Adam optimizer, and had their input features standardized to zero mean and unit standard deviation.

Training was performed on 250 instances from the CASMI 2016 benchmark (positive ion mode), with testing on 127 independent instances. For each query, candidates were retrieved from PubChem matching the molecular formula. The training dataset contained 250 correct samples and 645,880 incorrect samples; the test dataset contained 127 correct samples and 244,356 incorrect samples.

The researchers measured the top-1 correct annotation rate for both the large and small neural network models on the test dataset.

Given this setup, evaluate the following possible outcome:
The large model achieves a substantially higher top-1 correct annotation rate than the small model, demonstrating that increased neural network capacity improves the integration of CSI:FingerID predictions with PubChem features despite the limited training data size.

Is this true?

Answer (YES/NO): NO